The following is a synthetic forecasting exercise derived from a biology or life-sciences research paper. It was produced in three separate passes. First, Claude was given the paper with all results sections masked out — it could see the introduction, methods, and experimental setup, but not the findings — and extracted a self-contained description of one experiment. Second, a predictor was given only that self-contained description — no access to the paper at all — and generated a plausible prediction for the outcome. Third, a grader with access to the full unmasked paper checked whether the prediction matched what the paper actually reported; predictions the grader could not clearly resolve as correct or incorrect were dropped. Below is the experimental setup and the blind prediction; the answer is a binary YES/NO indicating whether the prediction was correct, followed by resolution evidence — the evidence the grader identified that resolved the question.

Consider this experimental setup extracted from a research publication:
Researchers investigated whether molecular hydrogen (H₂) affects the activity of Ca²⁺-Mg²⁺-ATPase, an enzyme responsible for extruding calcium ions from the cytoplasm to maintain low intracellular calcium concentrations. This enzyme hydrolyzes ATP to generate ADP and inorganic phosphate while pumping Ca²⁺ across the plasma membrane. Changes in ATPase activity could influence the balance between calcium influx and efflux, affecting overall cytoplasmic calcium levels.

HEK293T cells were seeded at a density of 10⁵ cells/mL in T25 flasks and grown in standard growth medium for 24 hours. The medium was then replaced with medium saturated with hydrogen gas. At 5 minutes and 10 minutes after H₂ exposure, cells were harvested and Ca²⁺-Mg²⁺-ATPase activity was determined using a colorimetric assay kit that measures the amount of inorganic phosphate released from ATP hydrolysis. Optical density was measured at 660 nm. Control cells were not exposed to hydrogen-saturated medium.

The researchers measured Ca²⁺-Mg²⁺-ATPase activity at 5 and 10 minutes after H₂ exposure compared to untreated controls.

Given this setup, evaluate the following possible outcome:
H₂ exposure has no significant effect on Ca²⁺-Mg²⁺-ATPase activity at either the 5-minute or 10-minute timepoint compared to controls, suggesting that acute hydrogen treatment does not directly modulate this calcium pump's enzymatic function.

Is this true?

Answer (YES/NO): NO